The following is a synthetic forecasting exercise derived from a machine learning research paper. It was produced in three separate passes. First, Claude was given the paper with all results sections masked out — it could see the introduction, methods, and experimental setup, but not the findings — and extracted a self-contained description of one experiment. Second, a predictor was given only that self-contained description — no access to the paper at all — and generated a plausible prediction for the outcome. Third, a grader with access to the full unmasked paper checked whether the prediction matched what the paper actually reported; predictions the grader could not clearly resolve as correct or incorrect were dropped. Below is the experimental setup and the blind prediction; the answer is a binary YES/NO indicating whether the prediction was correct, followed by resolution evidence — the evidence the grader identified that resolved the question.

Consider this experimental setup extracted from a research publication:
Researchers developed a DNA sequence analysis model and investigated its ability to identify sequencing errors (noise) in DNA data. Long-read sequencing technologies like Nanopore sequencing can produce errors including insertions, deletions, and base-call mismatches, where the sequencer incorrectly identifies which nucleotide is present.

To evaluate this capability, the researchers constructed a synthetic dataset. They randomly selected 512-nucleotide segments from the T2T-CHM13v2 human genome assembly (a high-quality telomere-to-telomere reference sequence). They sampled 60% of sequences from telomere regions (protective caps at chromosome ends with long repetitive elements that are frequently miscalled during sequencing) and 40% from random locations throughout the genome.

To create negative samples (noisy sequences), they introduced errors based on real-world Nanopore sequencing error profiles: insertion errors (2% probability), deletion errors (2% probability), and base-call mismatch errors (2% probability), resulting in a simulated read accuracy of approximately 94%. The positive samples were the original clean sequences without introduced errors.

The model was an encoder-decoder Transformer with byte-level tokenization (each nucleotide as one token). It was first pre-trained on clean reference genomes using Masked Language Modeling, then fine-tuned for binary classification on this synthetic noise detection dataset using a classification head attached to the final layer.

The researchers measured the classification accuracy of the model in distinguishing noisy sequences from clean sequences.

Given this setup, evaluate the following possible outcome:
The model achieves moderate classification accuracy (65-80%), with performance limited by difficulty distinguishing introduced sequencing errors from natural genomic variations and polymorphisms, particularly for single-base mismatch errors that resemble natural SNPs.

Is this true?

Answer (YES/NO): NO